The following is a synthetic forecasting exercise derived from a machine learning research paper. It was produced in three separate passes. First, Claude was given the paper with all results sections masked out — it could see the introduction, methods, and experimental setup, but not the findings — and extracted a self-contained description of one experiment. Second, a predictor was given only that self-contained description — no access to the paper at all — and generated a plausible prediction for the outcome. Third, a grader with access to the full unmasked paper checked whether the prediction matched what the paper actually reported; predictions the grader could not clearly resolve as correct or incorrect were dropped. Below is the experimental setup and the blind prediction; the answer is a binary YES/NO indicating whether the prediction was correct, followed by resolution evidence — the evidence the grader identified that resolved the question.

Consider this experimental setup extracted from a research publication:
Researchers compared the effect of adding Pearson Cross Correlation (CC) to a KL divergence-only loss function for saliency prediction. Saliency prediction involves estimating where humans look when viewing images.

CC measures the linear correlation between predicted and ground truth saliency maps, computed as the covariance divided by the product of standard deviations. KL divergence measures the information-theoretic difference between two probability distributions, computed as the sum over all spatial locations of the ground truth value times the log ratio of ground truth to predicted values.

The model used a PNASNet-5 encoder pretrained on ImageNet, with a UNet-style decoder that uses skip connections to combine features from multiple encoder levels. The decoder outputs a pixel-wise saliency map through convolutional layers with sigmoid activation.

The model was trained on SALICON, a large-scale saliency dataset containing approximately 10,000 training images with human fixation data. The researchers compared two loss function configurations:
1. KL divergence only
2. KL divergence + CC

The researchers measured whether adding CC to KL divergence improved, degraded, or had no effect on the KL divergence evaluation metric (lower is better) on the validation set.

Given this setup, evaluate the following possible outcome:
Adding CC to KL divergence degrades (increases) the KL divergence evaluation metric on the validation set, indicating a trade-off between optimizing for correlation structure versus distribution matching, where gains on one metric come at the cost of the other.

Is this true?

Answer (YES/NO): NO